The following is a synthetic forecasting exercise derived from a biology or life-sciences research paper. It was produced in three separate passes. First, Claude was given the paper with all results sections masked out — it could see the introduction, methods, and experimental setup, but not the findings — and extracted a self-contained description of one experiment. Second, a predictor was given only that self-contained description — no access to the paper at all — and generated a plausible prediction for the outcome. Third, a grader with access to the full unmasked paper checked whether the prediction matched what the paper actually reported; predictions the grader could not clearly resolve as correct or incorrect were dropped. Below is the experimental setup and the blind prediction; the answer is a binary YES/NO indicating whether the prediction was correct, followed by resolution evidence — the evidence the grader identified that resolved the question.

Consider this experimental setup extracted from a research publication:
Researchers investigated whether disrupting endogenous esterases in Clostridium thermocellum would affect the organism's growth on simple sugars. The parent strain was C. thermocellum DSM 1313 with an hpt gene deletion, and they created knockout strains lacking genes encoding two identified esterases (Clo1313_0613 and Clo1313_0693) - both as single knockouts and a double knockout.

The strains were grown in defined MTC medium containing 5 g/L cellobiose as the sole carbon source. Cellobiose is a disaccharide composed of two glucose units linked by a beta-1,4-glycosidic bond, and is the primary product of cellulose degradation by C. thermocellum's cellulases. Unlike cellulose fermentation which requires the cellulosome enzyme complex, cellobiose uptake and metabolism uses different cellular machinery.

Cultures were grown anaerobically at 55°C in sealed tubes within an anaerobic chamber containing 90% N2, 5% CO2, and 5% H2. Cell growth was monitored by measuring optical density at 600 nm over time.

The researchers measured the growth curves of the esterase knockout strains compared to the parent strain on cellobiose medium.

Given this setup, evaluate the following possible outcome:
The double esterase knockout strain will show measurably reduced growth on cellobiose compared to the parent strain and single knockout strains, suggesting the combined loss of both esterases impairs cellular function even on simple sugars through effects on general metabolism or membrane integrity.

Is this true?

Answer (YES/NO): NO